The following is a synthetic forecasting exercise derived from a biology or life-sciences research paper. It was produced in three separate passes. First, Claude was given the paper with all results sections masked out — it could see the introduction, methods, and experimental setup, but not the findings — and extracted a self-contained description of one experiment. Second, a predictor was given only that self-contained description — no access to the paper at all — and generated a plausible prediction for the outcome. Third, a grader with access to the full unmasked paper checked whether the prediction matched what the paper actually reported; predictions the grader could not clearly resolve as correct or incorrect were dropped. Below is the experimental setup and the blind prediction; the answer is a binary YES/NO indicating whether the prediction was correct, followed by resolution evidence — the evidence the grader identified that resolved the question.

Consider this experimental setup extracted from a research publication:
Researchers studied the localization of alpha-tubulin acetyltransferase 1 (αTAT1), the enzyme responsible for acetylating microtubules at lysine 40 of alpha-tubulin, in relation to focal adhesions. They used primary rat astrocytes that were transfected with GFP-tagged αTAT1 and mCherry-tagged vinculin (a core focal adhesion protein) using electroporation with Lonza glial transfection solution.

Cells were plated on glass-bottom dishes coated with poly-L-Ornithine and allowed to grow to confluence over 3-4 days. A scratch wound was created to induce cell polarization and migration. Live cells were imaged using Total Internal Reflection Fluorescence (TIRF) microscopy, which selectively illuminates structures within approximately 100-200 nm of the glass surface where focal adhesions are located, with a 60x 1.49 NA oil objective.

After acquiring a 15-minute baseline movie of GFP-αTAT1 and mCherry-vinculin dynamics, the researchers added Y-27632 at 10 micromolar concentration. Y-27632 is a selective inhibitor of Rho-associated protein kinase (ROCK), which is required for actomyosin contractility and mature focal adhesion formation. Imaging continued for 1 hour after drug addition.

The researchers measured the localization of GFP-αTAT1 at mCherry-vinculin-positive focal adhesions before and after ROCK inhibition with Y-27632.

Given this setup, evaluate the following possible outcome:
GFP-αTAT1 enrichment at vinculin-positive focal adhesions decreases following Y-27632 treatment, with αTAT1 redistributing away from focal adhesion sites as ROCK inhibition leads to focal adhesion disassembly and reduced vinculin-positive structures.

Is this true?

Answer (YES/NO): YES